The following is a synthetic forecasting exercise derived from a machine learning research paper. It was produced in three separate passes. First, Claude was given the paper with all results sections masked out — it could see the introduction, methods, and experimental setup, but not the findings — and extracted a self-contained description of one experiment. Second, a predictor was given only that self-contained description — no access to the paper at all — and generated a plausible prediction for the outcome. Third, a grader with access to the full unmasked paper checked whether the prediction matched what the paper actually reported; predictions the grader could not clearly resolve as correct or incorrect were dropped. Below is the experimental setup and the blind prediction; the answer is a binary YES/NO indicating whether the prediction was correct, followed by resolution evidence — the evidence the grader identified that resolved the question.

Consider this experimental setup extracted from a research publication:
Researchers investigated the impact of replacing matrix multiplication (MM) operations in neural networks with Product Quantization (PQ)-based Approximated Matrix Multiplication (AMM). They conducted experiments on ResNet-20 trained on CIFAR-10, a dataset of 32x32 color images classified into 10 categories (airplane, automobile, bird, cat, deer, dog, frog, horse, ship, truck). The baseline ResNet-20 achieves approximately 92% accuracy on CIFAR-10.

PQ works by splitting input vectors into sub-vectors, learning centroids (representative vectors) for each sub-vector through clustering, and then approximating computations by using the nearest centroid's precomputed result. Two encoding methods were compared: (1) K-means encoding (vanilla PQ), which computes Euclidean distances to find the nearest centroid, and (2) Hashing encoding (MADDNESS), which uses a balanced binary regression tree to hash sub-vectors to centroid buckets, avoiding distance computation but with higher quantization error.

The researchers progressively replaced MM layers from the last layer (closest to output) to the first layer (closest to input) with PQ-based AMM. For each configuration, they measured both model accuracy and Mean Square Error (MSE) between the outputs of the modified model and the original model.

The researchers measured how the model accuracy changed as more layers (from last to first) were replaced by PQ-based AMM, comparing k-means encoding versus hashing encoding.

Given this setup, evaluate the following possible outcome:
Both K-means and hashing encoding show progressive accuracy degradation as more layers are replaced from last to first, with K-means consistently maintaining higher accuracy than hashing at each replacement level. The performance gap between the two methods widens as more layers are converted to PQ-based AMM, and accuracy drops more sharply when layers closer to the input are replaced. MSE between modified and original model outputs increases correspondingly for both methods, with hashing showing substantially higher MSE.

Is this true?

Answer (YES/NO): NO